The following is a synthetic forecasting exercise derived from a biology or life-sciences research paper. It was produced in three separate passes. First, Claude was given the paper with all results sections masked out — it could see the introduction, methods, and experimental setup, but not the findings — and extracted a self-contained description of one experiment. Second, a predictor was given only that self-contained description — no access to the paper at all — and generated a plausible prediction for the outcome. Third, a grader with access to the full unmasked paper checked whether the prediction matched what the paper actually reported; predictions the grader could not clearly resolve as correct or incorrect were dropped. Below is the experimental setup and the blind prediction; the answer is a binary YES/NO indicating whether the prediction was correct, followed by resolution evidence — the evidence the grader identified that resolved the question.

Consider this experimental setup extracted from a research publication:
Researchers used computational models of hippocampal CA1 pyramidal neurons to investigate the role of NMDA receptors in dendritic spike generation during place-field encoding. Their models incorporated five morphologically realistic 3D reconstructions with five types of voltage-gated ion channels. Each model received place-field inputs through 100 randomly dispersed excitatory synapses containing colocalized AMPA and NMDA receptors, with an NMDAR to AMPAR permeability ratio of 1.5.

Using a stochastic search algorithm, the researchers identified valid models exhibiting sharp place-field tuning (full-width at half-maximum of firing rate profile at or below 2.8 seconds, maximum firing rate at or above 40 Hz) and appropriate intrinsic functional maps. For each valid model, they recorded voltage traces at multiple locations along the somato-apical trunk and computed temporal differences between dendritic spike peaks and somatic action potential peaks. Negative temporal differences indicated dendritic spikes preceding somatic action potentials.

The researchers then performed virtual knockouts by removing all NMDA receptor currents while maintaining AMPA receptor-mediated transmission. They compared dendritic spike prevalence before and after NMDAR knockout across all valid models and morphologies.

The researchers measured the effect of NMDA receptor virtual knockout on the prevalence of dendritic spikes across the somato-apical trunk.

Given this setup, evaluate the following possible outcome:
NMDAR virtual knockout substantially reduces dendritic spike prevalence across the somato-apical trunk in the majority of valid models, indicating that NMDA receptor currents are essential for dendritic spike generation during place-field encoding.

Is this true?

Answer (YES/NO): YES